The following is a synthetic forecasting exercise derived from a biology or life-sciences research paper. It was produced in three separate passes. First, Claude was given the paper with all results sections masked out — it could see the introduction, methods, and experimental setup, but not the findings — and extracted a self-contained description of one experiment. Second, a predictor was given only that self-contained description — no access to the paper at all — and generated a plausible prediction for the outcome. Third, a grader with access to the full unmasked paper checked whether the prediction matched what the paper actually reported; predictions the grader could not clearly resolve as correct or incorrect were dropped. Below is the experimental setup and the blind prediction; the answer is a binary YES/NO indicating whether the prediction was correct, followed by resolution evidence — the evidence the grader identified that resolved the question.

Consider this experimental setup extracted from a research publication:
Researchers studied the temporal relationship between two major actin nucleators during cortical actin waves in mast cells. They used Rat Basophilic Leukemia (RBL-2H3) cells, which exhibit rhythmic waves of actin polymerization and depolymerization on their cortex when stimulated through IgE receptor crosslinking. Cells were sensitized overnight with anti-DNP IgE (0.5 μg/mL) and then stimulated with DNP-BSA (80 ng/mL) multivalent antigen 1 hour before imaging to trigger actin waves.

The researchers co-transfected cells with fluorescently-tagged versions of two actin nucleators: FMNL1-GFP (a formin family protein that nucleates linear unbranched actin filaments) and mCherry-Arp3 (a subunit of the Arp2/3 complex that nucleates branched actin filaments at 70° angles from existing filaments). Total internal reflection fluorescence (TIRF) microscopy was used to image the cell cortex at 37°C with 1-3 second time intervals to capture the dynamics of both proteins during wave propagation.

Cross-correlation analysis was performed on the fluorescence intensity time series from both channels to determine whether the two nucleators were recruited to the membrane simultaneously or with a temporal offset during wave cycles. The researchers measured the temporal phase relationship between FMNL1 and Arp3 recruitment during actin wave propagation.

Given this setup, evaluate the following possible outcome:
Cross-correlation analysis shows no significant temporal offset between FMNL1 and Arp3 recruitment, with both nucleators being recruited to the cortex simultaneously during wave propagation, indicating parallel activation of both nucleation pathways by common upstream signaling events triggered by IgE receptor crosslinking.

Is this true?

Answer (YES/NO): NO